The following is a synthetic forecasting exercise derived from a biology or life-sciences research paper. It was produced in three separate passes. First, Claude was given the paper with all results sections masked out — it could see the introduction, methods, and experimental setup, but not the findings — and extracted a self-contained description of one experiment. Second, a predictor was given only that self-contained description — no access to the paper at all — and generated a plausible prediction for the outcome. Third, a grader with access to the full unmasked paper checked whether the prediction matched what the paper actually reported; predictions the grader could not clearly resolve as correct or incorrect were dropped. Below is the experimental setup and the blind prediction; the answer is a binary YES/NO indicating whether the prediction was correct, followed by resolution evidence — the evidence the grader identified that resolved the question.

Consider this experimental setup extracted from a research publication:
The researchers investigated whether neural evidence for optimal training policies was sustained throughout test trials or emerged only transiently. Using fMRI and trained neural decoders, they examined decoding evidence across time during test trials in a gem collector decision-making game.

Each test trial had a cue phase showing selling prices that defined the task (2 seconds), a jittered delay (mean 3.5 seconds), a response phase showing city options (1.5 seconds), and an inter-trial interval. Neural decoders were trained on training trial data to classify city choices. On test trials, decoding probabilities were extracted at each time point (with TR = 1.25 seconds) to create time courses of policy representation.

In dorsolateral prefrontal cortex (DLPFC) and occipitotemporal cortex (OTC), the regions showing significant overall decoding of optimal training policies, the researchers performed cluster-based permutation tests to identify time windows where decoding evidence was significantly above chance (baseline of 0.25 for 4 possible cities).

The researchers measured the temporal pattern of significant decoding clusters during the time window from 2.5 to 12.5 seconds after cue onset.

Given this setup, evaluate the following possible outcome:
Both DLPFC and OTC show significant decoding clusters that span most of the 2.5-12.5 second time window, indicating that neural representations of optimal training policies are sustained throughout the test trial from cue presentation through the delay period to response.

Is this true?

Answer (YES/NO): NO